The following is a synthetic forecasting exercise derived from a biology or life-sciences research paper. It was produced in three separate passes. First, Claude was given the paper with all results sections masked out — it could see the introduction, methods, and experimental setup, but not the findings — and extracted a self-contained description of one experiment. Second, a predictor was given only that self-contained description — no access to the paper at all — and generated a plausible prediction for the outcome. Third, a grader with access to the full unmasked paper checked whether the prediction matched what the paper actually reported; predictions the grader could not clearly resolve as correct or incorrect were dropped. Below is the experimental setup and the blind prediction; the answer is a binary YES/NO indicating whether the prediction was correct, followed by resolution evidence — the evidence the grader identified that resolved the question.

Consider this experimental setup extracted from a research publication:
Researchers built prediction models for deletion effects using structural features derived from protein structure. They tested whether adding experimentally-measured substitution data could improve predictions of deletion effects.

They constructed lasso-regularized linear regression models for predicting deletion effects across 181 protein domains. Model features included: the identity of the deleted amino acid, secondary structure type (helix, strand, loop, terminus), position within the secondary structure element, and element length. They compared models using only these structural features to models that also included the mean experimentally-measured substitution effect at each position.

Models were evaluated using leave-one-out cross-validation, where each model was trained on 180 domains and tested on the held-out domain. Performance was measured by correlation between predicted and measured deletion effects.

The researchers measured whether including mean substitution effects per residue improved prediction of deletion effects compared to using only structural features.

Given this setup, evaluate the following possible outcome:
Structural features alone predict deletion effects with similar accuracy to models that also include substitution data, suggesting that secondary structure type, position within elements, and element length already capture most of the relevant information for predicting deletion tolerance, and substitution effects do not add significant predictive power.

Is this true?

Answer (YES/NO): NO